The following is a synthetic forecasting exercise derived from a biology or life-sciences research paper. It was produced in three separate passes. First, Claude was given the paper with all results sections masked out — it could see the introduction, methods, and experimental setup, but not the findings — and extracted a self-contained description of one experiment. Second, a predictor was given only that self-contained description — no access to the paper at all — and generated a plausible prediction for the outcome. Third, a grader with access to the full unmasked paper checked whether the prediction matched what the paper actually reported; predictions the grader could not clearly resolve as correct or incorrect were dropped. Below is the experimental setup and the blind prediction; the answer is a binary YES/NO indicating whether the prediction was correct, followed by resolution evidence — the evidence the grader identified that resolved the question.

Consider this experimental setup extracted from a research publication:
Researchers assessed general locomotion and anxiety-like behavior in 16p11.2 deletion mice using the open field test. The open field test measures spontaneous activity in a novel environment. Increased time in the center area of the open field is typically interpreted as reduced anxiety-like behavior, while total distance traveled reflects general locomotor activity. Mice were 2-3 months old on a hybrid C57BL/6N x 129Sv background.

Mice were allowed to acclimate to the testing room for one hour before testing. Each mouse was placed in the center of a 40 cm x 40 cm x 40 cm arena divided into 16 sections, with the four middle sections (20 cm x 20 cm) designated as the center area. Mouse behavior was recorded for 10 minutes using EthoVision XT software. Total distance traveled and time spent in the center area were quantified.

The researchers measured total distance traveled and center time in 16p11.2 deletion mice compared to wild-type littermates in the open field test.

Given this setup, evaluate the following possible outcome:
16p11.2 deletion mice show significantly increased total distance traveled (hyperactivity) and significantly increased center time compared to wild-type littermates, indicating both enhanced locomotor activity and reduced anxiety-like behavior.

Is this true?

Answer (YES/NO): NO